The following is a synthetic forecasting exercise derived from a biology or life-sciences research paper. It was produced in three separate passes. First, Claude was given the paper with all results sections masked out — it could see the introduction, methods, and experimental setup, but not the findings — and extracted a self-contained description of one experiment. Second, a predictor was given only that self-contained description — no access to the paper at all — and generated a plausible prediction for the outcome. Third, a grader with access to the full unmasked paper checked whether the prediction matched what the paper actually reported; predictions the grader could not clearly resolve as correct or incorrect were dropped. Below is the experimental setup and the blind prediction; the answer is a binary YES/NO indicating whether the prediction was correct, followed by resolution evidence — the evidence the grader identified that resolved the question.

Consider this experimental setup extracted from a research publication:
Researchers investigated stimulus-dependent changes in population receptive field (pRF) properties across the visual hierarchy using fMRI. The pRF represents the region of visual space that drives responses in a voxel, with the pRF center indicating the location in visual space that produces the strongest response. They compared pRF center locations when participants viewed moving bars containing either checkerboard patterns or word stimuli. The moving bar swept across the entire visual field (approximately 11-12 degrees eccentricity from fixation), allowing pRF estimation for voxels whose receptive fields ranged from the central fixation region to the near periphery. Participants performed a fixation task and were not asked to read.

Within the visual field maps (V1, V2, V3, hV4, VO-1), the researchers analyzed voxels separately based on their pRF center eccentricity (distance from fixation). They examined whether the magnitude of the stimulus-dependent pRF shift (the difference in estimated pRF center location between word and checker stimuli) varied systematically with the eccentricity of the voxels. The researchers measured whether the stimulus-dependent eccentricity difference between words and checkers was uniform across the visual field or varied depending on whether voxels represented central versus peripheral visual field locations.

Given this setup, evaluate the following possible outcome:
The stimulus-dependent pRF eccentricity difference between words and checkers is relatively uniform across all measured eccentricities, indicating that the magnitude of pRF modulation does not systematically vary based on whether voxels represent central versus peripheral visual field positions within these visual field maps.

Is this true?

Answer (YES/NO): NO